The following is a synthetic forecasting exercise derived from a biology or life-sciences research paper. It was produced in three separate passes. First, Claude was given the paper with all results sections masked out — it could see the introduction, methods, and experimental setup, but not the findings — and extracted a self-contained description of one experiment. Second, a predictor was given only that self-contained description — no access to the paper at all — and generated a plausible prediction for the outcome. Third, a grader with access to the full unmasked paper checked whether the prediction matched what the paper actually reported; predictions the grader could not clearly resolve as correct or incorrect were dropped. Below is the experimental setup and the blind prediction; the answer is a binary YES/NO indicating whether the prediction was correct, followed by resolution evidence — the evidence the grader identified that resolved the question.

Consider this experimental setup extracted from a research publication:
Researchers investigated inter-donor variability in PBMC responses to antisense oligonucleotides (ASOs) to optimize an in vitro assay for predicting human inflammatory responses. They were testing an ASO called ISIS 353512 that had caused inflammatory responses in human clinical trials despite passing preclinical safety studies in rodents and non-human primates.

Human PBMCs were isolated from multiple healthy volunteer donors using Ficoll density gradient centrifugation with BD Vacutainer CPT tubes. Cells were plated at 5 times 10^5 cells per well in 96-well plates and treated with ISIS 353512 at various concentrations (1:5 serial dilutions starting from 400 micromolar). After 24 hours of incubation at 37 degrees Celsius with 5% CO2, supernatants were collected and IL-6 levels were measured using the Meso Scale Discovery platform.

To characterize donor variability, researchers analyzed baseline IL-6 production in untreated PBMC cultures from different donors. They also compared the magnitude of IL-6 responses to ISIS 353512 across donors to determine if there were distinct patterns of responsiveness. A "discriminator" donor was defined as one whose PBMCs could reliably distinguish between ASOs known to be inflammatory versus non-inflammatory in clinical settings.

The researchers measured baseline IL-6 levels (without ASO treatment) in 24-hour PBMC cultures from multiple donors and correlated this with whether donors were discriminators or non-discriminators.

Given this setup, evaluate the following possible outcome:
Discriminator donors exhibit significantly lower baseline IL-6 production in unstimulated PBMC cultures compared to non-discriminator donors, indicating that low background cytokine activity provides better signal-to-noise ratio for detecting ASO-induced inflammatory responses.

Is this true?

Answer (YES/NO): YES